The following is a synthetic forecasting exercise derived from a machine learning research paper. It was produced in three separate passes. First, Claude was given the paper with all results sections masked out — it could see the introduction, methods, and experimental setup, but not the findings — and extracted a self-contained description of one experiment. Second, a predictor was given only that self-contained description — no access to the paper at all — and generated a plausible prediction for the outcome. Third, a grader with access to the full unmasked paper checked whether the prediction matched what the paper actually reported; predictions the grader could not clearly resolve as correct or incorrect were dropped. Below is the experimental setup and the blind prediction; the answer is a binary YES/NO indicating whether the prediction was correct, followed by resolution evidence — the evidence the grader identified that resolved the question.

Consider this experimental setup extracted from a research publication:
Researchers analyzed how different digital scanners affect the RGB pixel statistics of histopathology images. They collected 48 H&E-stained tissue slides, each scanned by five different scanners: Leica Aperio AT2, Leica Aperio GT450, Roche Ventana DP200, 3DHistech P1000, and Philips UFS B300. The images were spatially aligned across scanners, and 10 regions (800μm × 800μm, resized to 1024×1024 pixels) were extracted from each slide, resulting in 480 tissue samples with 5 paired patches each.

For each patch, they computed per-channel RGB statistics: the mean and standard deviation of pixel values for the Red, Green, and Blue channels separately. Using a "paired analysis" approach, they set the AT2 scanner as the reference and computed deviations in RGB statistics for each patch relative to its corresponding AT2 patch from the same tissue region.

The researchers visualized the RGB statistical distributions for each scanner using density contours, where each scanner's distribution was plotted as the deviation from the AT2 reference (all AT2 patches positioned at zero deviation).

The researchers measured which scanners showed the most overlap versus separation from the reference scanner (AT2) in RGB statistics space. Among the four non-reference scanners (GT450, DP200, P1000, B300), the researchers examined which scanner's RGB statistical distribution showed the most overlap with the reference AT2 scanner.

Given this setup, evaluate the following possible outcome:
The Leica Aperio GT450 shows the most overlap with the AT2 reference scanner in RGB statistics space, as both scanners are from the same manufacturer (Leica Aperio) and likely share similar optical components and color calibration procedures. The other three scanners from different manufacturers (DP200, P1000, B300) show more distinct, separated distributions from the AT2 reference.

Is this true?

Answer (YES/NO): YES